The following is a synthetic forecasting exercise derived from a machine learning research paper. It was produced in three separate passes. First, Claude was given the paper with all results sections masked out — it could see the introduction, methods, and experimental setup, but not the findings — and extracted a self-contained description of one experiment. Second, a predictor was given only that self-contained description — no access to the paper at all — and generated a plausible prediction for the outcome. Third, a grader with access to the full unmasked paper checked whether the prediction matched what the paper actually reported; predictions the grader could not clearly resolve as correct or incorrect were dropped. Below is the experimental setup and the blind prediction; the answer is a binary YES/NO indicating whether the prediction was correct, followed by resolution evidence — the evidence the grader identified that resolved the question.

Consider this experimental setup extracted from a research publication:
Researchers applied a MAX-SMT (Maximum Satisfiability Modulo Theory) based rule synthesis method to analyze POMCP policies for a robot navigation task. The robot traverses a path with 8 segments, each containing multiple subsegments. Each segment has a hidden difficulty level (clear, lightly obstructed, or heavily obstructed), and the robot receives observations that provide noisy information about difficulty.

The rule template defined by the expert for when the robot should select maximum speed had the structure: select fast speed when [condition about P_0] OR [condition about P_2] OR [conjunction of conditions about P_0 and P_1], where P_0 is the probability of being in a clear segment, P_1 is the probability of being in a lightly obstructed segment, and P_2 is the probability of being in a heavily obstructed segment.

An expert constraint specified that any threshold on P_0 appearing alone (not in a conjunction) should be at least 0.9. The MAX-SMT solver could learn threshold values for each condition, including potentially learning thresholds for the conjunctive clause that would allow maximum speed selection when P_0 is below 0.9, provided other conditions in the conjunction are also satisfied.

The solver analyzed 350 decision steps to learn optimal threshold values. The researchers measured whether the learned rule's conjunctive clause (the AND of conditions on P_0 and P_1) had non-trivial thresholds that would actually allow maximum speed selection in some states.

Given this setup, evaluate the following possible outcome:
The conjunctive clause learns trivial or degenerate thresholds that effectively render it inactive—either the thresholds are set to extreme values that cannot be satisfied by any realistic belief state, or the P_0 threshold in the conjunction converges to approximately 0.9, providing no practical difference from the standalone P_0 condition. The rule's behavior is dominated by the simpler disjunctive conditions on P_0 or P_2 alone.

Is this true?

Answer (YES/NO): NO